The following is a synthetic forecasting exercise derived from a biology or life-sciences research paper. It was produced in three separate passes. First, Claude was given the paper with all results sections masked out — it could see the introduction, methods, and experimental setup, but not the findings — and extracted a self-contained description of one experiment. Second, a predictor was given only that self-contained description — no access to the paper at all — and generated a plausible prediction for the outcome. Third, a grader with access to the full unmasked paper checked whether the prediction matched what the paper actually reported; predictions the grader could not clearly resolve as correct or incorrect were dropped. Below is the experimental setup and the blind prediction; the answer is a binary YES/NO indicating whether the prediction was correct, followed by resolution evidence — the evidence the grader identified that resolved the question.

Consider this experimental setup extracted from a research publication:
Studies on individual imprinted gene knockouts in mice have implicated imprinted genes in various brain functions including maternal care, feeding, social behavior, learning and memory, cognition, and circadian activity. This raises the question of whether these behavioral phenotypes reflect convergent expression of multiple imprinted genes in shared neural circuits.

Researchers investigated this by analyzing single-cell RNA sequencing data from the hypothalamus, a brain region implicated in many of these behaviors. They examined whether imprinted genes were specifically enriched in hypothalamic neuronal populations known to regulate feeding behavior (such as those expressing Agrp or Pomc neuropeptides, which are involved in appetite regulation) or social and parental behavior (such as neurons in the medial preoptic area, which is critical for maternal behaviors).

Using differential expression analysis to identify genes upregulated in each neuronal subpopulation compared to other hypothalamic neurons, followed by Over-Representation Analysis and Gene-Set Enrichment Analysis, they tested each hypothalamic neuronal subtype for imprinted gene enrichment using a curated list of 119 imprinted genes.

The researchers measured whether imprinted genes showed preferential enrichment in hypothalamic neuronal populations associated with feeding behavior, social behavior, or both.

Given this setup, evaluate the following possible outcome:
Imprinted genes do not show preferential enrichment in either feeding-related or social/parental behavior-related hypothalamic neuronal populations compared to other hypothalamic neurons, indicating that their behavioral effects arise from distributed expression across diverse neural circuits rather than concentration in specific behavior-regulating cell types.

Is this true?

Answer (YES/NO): NO